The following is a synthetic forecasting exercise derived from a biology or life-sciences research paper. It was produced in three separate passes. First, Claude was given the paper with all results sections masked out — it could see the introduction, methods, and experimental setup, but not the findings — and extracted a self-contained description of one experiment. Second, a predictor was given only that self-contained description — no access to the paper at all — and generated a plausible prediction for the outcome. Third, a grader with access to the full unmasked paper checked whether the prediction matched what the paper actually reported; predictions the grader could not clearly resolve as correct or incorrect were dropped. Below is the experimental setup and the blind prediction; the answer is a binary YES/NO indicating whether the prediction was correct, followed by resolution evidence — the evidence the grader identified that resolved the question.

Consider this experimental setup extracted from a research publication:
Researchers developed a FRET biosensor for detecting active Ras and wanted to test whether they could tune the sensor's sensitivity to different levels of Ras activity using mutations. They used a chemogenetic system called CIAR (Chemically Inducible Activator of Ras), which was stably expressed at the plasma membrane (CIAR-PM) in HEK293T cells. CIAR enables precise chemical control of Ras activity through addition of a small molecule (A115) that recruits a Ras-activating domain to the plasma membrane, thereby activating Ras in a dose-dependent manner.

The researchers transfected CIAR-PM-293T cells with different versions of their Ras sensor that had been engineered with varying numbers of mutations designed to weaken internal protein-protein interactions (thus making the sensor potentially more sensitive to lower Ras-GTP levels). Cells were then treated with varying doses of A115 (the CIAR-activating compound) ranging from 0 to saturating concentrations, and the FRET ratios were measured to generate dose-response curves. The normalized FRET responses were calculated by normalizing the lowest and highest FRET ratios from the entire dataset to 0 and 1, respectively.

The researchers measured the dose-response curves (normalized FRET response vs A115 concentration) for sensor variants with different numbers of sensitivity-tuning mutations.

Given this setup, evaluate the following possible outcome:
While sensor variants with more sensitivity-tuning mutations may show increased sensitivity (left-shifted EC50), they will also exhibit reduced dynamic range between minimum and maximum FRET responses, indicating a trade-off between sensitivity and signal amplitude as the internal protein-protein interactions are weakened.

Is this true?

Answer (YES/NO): YES